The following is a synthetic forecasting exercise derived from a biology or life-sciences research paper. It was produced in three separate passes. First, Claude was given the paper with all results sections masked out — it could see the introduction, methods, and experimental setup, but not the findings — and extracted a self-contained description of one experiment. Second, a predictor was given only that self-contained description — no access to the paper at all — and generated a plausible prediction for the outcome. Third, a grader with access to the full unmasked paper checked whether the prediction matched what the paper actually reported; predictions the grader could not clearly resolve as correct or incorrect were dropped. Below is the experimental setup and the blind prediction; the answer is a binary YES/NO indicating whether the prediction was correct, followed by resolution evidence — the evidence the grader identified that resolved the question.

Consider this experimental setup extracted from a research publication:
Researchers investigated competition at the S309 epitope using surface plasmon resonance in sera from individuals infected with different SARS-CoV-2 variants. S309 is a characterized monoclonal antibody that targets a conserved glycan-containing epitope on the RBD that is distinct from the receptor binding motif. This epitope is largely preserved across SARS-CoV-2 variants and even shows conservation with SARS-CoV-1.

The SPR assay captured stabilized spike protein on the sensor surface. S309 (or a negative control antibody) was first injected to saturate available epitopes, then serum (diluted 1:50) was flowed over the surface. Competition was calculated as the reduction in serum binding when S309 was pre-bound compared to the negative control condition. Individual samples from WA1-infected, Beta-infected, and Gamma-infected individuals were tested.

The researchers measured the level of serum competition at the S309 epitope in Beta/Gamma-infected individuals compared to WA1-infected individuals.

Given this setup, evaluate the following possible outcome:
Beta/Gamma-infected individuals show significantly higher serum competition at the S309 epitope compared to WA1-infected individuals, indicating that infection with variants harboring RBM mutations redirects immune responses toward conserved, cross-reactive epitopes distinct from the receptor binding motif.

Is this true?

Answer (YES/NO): NO